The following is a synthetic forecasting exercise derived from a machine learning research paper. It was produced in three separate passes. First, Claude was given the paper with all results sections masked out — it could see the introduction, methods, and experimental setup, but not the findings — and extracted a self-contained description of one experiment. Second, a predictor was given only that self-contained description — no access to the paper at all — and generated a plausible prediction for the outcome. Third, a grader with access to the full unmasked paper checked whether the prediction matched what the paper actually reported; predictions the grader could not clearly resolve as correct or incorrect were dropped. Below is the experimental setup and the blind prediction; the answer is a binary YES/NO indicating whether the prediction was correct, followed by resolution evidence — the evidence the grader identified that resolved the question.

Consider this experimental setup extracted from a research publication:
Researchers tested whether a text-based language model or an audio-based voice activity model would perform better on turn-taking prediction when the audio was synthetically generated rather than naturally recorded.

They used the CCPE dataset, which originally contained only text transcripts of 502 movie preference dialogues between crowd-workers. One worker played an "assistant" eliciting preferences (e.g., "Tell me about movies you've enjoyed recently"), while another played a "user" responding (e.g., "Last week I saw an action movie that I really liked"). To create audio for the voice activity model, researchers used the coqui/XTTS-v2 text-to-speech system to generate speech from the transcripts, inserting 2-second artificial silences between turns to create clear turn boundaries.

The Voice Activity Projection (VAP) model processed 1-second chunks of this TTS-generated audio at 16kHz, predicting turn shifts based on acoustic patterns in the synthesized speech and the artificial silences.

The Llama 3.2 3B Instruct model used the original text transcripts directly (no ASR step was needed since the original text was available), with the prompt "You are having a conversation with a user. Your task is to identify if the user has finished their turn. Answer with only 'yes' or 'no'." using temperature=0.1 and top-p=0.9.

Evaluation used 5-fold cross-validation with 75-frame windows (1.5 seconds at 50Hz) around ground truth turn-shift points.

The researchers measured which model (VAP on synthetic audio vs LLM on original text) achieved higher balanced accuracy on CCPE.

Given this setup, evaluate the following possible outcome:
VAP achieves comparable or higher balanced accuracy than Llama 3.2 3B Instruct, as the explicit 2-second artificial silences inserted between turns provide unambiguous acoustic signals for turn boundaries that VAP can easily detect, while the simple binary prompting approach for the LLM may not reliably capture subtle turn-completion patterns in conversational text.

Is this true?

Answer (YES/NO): YES